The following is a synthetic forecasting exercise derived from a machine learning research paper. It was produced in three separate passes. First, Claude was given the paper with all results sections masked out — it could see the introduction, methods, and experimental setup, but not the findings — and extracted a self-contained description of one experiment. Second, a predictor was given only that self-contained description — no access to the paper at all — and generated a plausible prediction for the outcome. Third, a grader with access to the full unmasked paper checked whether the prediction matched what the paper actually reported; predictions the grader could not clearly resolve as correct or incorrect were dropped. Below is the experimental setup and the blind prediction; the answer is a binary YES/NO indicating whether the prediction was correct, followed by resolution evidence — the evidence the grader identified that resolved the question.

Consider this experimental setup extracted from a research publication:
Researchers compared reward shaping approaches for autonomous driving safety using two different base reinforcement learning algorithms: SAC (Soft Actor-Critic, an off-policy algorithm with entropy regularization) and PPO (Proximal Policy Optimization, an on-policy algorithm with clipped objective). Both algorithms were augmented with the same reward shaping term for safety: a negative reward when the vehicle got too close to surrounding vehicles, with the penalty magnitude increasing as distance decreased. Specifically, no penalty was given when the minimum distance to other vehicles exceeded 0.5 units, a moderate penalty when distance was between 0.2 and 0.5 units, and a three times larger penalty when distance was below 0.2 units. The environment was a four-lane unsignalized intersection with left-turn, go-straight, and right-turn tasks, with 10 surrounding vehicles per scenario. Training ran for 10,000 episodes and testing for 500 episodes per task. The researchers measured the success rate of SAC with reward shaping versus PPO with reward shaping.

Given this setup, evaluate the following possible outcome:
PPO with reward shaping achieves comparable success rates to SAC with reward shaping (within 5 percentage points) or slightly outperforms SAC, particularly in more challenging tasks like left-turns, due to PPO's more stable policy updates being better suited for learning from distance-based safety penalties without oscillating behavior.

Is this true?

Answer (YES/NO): NO